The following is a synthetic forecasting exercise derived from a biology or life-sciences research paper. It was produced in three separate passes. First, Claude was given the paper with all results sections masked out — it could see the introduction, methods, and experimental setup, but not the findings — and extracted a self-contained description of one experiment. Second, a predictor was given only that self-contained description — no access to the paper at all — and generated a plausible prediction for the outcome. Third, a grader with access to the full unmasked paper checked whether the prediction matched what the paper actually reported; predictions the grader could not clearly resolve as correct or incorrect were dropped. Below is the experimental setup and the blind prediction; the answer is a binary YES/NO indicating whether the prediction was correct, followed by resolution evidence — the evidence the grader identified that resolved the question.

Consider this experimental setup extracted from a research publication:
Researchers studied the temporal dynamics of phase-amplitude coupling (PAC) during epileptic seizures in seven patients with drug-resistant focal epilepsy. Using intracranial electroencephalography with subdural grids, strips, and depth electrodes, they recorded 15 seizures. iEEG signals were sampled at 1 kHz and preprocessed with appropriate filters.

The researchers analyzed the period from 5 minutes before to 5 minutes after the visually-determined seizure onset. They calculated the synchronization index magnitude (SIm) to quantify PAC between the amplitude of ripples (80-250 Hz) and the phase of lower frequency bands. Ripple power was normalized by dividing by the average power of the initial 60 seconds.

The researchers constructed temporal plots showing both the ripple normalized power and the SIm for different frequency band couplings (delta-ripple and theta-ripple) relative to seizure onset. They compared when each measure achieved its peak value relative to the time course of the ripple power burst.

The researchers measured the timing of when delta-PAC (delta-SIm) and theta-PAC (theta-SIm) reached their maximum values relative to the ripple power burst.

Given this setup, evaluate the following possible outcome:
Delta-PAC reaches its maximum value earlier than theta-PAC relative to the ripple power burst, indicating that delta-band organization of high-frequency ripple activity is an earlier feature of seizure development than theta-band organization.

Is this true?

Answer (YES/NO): NO